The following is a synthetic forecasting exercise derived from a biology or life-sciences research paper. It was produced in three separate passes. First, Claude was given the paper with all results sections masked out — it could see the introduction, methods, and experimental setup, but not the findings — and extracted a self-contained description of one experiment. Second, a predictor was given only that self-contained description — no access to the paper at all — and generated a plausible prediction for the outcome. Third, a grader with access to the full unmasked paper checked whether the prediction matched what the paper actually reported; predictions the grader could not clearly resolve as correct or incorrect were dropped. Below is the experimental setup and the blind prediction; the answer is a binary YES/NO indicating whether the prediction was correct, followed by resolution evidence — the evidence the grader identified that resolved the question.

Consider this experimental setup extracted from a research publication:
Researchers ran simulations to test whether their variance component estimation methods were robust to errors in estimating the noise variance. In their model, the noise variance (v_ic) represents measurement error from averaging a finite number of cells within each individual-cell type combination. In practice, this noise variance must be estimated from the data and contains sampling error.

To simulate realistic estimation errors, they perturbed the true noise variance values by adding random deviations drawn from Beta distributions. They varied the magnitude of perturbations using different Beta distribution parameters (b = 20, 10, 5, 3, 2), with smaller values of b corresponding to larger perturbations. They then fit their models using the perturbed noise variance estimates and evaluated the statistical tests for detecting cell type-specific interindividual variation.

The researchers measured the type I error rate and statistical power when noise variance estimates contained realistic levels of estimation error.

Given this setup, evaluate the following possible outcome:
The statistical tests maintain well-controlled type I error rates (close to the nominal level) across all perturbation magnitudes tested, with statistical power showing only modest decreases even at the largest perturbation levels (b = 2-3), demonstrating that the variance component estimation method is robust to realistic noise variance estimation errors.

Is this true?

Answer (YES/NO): NO